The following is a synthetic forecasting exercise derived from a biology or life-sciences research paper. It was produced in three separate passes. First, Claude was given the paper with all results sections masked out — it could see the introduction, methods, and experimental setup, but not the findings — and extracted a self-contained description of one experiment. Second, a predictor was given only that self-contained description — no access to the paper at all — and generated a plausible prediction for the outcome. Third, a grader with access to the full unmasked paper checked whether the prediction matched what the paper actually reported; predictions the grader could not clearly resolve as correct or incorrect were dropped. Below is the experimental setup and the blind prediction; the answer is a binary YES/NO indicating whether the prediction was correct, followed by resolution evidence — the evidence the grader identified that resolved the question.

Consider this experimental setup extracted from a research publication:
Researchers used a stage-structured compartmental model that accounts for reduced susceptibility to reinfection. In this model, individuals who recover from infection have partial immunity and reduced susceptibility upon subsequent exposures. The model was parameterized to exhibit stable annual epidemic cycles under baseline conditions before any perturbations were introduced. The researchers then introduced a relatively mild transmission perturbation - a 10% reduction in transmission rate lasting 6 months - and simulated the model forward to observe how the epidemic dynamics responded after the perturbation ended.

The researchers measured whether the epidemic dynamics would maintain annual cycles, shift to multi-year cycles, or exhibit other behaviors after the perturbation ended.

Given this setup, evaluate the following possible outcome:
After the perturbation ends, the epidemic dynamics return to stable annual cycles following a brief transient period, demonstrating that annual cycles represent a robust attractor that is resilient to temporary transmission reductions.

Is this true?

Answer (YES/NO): NO